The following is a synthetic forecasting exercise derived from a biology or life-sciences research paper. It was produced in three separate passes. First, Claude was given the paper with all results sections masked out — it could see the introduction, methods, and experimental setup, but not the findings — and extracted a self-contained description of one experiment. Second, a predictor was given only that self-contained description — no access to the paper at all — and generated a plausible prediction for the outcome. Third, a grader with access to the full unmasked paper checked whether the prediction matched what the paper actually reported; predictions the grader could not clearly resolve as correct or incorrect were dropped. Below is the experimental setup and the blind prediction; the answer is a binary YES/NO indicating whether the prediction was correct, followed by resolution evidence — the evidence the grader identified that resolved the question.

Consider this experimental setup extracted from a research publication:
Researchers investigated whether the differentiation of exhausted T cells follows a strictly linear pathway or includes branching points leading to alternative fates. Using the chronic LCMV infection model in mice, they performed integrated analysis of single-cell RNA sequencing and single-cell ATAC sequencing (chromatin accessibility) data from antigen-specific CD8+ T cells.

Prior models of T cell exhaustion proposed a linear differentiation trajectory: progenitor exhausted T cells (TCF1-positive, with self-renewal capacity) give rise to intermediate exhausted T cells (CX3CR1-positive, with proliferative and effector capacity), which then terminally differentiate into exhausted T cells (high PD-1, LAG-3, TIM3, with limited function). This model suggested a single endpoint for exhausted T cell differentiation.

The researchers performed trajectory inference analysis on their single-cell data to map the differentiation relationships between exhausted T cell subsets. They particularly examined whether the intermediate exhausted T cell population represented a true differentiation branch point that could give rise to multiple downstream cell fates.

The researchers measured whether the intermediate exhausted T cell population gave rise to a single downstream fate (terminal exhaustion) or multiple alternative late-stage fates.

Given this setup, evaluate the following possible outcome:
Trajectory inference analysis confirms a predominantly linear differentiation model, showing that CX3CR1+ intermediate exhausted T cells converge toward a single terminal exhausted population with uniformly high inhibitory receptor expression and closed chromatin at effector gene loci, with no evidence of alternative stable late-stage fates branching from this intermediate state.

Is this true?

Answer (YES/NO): NO